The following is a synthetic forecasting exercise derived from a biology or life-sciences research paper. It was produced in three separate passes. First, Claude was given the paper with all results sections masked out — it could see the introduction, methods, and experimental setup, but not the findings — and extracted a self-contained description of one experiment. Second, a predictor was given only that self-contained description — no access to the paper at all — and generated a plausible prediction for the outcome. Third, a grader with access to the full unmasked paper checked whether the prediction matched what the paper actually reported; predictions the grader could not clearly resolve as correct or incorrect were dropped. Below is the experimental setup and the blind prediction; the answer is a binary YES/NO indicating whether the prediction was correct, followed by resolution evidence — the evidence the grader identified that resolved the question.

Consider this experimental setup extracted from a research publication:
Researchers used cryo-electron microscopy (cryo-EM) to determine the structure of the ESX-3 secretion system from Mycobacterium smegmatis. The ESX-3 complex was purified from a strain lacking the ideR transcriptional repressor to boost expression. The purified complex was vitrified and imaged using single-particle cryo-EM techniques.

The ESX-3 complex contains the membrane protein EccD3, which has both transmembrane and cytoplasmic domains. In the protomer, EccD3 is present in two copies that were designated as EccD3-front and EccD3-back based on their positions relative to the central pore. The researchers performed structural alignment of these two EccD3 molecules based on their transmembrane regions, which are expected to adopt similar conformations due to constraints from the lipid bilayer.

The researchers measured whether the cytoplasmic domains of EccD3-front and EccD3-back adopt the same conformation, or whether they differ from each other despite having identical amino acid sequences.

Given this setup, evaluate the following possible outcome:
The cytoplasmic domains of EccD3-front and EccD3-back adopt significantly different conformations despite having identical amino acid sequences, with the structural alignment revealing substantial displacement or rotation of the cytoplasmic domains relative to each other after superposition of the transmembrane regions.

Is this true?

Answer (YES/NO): YES